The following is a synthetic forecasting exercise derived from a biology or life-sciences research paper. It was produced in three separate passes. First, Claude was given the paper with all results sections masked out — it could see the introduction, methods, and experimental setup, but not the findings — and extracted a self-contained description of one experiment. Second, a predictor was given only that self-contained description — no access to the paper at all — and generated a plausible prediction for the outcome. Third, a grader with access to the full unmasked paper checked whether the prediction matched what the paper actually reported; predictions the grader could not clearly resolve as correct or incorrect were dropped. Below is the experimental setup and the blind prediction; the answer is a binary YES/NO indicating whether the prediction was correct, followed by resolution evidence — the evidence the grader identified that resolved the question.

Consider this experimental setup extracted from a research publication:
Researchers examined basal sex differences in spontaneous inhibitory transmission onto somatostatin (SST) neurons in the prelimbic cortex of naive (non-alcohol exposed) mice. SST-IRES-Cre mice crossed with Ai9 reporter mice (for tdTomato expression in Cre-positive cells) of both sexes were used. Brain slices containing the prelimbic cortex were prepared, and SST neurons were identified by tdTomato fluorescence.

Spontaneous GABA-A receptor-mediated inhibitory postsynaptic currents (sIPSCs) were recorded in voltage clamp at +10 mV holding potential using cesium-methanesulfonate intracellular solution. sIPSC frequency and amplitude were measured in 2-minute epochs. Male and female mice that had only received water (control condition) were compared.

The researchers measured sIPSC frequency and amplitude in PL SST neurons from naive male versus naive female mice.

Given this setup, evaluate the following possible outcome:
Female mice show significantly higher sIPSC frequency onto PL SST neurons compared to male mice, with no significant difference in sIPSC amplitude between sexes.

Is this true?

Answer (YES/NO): NO